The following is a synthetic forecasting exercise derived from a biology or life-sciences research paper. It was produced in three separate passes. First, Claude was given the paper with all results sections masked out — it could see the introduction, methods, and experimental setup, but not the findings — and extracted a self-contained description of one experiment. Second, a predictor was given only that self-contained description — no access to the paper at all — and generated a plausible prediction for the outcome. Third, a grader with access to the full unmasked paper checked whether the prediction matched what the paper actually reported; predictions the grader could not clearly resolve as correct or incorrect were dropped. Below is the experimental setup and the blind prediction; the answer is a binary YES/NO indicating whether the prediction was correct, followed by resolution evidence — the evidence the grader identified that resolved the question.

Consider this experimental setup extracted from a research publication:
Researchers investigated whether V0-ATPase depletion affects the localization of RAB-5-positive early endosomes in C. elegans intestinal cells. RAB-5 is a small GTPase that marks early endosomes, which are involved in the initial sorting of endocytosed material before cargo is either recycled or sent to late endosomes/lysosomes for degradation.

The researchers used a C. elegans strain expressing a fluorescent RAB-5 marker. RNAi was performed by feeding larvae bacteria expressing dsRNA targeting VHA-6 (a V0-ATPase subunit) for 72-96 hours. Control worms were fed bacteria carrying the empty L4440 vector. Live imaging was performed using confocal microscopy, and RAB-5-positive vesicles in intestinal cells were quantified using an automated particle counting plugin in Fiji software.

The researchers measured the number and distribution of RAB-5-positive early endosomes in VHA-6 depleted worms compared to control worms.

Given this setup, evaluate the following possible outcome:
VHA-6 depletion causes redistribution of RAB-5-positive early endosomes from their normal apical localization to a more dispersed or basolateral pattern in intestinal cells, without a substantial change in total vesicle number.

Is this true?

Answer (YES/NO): NO